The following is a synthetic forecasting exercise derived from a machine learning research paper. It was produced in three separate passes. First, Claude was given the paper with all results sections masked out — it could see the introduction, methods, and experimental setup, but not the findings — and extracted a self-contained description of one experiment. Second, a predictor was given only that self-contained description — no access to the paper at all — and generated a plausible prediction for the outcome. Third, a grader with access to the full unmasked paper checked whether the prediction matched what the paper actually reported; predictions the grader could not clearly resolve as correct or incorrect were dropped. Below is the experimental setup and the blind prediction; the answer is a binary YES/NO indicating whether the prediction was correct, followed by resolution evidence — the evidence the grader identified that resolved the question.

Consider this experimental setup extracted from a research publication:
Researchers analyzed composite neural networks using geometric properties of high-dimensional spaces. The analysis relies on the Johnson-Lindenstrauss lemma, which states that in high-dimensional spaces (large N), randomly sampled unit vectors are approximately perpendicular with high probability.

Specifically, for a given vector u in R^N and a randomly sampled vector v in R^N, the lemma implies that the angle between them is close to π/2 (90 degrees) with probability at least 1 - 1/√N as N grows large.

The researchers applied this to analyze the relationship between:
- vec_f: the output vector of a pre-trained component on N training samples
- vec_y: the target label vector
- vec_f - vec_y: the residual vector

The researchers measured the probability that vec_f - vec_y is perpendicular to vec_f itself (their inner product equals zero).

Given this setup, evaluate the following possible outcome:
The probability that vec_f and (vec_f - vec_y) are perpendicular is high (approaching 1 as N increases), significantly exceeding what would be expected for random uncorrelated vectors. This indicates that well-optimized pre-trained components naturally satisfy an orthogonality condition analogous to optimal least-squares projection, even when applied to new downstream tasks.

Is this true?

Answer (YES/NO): NO